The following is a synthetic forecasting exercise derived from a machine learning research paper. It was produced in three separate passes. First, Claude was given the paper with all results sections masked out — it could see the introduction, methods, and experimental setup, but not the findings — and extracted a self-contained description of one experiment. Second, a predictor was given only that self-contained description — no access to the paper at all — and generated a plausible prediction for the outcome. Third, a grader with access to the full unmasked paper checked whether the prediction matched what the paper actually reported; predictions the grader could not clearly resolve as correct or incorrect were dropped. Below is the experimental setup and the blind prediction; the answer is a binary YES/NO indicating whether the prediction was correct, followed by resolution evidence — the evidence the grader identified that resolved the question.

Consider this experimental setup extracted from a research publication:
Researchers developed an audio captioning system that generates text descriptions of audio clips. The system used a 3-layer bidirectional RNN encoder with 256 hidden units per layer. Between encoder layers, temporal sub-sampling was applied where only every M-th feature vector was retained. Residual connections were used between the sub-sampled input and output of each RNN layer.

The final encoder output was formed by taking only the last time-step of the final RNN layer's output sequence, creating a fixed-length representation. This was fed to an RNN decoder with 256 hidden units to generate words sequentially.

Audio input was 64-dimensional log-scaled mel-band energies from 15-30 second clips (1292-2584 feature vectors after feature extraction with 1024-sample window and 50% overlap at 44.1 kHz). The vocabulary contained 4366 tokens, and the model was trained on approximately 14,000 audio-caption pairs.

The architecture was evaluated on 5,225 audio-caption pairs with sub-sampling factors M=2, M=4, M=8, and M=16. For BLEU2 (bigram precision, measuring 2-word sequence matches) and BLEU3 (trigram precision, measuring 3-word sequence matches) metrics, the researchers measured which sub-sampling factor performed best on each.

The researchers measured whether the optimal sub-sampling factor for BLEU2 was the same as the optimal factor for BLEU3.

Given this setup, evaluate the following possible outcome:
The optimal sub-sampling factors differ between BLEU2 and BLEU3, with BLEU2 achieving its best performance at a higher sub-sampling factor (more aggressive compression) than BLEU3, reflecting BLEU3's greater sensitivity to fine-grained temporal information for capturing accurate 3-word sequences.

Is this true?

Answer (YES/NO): NO